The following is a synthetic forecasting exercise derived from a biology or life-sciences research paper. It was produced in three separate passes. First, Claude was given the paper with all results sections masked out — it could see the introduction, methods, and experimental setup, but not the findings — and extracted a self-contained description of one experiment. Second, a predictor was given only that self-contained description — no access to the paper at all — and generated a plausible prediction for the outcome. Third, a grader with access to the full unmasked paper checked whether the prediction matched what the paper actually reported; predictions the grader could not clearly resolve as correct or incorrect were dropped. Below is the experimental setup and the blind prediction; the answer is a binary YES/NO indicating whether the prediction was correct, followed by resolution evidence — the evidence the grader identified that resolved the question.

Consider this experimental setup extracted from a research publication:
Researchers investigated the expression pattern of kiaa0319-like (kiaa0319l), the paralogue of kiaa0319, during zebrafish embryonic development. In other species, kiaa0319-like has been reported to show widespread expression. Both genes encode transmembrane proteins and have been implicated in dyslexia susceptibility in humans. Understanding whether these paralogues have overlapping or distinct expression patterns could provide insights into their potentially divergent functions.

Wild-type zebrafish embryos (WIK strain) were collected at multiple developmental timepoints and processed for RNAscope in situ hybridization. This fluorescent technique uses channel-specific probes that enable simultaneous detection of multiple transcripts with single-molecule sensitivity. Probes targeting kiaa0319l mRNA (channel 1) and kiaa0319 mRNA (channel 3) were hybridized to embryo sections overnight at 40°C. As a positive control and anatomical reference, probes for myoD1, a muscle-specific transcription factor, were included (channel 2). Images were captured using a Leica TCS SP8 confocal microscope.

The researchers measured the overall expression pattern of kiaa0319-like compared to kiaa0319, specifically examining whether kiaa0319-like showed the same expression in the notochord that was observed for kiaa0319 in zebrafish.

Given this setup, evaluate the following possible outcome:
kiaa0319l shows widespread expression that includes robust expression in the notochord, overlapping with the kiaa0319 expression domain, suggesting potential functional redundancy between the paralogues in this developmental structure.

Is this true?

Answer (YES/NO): NO